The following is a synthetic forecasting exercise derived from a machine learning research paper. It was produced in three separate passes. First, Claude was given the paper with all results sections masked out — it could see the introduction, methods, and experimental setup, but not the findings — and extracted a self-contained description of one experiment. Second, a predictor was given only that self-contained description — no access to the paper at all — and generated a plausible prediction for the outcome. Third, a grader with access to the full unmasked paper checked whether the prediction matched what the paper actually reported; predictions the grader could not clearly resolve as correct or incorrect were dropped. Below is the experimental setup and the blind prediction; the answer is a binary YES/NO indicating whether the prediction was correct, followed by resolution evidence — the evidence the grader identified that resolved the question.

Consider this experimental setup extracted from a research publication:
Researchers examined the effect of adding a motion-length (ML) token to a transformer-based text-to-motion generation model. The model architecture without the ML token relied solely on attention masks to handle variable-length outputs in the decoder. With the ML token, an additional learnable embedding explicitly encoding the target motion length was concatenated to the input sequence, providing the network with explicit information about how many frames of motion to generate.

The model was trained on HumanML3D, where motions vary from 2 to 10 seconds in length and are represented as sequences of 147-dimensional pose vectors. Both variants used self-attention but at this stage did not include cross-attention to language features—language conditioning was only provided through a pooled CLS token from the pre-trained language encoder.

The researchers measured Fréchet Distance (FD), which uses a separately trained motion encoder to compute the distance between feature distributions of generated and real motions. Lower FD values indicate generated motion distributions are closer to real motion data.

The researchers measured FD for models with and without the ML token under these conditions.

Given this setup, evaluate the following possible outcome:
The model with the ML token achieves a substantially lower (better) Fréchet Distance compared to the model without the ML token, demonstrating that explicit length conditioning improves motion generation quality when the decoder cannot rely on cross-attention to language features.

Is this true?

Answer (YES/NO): NO